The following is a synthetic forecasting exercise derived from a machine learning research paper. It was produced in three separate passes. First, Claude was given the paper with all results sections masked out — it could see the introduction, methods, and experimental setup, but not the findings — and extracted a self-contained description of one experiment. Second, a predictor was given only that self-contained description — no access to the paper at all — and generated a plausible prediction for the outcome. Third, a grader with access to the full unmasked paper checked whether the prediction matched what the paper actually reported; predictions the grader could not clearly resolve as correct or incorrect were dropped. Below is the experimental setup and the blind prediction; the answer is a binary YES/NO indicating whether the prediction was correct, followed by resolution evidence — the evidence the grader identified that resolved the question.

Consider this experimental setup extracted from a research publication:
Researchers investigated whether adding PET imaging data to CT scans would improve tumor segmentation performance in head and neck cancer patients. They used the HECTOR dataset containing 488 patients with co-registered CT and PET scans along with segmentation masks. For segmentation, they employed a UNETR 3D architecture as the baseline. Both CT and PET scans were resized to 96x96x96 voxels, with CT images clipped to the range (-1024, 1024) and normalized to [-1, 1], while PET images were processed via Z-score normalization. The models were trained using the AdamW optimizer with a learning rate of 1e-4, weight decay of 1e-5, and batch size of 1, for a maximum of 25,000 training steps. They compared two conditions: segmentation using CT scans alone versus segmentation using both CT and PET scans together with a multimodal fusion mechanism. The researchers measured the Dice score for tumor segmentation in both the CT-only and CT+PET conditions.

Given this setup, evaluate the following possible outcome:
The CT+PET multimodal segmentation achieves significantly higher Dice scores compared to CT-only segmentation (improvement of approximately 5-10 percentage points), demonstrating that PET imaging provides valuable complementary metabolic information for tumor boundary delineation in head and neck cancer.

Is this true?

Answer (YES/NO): YES